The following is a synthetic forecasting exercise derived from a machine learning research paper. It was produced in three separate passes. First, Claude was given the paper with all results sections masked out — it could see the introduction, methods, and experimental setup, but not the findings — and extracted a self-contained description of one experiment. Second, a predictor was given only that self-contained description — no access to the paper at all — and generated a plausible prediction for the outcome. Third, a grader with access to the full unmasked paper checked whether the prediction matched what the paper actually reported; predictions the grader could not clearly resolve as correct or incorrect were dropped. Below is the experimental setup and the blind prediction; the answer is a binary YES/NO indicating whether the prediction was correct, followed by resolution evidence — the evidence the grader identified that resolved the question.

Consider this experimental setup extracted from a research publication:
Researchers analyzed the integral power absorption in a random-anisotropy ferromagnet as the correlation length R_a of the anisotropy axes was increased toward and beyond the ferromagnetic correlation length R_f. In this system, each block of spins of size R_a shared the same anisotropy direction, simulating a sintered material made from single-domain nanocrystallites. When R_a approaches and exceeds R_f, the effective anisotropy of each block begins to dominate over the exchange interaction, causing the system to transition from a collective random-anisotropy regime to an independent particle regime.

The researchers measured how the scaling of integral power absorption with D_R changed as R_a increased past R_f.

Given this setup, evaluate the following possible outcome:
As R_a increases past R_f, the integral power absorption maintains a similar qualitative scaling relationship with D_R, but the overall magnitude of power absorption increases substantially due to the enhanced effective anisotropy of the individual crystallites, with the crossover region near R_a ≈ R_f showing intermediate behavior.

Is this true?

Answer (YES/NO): NO